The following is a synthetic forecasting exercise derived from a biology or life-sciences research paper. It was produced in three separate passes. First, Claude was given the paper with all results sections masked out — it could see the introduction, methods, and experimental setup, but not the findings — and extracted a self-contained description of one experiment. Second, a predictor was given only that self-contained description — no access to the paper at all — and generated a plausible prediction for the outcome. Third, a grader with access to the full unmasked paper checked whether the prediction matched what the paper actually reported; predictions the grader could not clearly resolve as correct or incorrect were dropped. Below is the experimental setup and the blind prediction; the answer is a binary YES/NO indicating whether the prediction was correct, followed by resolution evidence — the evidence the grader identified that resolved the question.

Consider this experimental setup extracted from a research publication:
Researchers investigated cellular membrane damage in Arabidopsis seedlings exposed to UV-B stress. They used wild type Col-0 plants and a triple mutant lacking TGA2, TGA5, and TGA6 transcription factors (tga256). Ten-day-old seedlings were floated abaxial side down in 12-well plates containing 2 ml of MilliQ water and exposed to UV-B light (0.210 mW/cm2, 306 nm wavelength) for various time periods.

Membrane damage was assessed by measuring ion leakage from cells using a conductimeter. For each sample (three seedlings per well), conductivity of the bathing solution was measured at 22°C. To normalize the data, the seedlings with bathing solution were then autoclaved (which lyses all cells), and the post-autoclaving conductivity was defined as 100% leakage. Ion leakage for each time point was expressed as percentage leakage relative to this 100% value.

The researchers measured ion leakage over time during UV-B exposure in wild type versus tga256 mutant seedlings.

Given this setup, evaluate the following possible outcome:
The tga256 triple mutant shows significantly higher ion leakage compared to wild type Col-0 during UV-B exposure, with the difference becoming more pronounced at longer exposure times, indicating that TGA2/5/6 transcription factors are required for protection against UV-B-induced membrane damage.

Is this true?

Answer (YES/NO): NO